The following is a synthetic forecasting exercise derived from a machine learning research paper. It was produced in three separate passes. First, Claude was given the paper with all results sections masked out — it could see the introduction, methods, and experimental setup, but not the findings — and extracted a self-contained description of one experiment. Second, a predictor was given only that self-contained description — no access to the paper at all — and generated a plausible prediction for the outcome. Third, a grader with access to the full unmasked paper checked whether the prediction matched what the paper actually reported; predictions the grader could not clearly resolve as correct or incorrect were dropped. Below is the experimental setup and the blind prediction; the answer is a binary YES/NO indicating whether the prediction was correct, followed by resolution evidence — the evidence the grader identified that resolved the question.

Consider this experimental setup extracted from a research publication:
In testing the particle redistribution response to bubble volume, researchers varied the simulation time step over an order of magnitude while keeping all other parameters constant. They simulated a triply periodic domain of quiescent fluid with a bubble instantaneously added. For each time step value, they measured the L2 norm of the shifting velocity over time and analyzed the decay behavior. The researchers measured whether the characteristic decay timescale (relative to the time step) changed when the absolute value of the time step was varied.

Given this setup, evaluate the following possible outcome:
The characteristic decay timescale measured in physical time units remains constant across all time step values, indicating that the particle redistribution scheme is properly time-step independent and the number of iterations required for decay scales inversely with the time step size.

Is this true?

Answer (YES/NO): NO